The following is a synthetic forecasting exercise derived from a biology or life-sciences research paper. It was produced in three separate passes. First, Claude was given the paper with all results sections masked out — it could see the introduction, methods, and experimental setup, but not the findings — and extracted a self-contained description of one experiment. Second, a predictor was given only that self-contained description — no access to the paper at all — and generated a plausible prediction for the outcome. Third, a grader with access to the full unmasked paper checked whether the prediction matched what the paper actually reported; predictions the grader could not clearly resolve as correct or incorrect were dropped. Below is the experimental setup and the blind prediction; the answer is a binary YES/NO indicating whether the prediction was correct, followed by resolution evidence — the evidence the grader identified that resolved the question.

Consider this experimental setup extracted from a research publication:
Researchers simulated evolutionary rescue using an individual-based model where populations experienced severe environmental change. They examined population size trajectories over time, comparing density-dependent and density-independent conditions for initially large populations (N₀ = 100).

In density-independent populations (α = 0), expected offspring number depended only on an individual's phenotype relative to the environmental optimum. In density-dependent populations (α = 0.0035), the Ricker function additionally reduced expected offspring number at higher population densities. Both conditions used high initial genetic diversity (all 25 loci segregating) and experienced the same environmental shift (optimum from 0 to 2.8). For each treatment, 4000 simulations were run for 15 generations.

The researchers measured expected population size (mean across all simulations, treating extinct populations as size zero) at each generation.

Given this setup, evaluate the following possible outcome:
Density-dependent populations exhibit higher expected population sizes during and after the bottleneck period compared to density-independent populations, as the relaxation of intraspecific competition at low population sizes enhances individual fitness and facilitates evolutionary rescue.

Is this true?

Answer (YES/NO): NO